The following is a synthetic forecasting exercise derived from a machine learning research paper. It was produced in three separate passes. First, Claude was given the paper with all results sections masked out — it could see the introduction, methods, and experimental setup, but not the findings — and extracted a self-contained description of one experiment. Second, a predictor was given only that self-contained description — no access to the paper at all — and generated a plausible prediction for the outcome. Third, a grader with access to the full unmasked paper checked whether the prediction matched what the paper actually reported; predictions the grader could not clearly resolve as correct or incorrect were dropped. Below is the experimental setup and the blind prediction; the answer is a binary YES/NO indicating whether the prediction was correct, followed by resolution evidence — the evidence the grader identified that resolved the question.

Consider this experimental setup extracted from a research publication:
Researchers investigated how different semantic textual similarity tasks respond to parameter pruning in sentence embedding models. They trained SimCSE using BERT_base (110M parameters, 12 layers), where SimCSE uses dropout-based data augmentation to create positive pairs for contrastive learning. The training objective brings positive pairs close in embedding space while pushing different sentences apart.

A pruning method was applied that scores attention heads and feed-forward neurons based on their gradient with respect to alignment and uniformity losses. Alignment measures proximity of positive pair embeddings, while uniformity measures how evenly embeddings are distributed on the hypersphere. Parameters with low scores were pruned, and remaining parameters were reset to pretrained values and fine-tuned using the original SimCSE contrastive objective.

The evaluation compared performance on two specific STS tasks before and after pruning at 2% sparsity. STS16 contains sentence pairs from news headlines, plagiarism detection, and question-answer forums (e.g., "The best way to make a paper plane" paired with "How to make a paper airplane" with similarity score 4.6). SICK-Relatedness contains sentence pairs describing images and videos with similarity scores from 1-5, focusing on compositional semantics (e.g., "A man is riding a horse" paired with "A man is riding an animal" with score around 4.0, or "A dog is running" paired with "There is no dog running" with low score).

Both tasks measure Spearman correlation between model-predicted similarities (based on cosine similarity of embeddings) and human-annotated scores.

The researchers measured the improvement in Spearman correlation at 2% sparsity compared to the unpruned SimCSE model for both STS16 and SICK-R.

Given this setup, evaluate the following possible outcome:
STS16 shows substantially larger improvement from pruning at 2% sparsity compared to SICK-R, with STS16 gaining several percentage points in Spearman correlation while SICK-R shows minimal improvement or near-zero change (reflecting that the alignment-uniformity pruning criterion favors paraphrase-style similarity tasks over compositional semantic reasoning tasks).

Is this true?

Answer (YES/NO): NO